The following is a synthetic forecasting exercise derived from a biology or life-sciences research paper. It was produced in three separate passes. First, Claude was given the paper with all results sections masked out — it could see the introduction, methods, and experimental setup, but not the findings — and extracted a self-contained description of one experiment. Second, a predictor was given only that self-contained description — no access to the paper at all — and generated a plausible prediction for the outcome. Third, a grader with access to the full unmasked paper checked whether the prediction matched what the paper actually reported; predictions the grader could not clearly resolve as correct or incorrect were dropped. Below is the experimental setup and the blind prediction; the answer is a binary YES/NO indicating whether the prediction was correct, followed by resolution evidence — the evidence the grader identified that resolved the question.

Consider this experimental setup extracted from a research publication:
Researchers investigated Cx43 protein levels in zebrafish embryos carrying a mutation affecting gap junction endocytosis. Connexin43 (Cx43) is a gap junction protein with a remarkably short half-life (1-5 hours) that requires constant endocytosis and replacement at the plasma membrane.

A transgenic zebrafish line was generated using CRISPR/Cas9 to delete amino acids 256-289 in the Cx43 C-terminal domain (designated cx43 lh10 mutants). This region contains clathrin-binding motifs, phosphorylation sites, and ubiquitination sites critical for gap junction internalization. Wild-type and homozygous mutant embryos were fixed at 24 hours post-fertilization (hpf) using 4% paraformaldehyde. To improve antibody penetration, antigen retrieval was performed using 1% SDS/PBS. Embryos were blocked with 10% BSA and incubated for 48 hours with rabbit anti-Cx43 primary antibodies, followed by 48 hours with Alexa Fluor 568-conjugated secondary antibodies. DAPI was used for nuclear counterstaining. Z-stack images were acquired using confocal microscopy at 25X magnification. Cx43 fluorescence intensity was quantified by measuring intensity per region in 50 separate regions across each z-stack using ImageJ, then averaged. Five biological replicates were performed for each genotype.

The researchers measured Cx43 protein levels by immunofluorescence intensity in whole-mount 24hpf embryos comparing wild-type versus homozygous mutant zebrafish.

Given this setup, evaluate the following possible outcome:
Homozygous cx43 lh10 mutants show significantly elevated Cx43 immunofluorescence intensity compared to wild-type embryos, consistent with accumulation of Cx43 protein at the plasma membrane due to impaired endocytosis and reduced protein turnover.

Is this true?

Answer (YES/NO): YES